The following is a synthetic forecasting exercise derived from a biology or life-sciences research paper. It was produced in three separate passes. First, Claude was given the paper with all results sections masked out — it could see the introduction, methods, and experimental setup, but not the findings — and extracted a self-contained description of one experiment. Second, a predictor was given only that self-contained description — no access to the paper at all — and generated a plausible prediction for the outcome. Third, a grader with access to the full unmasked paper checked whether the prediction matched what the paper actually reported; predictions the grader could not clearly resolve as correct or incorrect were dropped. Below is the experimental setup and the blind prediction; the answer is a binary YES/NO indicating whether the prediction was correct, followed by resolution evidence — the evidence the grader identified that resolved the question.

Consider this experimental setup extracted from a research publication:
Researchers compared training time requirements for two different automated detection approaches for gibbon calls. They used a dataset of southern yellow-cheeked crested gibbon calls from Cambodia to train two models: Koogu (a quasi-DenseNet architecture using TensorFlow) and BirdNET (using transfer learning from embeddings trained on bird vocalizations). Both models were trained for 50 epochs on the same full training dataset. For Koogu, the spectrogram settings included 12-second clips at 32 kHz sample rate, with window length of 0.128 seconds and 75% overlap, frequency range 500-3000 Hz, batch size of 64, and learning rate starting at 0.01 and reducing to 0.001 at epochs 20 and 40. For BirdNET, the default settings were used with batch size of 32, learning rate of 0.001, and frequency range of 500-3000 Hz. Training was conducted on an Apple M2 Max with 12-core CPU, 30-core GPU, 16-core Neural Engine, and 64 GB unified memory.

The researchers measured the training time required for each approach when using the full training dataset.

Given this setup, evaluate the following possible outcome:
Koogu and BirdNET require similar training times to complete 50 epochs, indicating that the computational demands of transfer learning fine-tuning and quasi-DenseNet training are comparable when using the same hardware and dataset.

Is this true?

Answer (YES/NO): NO